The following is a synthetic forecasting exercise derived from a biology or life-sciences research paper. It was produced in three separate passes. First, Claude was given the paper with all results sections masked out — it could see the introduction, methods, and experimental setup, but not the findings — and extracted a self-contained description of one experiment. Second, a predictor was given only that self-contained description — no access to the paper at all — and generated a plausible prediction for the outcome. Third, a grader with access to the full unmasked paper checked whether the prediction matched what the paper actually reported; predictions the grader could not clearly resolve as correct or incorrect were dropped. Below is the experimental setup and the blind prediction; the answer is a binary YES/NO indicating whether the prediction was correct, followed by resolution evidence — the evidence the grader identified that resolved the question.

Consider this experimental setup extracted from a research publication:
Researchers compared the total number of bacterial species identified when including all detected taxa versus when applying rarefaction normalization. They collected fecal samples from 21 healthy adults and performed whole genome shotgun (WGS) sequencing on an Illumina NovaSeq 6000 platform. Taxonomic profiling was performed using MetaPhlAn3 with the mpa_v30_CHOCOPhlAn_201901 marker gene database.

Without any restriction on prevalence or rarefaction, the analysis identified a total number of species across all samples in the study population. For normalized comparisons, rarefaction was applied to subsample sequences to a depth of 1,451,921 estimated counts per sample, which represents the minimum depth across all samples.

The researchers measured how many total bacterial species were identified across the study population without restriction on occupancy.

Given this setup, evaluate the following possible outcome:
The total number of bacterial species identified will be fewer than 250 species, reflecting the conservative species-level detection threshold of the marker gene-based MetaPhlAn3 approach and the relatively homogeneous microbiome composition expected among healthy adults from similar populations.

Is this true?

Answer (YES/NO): NO